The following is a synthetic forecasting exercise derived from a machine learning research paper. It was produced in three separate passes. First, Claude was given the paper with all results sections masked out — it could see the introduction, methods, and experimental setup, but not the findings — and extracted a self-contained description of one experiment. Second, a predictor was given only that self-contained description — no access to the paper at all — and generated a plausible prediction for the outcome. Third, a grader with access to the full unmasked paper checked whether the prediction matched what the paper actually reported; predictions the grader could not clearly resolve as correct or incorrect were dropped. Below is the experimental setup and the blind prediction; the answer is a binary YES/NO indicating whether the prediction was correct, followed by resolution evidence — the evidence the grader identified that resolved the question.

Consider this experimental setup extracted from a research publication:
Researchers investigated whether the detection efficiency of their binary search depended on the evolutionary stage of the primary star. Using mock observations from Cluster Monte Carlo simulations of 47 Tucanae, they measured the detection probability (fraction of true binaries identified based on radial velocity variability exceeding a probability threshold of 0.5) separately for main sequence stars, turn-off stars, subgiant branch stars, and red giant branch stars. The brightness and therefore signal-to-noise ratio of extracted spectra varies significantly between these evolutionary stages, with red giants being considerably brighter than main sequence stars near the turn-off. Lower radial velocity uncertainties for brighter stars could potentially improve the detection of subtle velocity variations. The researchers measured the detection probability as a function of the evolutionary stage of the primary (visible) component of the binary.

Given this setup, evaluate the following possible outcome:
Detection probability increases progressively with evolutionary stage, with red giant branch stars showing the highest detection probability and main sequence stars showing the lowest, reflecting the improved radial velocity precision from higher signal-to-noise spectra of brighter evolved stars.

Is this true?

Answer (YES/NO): YES